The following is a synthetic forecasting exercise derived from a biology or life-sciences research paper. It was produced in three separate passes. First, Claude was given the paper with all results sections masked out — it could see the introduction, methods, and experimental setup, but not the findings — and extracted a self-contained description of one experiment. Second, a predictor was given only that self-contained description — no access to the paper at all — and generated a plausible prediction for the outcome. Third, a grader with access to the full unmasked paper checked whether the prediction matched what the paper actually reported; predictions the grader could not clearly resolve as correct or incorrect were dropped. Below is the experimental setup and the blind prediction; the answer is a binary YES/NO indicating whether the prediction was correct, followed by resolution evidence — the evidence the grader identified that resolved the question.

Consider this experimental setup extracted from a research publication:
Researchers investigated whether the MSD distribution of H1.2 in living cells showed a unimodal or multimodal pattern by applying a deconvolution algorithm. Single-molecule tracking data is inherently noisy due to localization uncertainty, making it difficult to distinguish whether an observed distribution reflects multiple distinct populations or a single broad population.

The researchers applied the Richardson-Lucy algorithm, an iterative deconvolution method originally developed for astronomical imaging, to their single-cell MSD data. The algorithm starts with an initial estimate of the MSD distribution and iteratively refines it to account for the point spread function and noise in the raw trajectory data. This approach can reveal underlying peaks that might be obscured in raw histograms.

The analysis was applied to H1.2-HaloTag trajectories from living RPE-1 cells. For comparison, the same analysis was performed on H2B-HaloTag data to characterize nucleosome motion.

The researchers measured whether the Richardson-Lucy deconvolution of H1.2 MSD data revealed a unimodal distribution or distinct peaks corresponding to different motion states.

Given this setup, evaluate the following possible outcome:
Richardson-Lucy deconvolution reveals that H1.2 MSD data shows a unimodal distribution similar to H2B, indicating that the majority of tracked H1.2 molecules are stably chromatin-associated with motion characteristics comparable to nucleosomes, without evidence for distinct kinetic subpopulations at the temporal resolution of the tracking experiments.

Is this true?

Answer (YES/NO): NO